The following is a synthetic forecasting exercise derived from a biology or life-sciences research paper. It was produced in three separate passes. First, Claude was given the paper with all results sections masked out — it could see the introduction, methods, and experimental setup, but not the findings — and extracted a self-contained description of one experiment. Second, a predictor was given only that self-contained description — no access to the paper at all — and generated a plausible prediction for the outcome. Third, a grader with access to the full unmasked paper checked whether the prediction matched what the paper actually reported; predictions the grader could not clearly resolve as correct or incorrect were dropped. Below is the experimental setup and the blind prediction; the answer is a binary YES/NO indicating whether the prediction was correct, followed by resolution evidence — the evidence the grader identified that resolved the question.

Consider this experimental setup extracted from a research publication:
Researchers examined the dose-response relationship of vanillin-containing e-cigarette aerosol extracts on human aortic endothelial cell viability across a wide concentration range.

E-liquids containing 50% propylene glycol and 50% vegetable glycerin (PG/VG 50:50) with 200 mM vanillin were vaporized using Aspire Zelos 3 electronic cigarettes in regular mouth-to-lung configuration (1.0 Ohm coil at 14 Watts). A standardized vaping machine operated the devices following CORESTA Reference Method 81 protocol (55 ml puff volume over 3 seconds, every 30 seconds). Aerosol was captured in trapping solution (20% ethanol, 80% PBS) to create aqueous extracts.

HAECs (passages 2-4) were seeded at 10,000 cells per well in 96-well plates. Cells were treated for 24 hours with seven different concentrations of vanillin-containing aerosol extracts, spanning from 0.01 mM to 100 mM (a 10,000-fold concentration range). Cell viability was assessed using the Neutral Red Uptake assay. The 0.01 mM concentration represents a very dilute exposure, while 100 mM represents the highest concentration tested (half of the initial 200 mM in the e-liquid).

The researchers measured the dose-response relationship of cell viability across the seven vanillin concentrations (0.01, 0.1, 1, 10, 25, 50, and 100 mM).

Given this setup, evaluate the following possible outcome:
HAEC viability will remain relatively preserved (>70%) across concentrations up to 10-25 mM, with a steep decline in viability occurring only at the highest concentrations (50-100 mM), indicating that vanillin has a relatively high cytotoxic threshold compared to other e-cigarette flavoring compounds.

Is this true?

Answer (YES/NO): NO